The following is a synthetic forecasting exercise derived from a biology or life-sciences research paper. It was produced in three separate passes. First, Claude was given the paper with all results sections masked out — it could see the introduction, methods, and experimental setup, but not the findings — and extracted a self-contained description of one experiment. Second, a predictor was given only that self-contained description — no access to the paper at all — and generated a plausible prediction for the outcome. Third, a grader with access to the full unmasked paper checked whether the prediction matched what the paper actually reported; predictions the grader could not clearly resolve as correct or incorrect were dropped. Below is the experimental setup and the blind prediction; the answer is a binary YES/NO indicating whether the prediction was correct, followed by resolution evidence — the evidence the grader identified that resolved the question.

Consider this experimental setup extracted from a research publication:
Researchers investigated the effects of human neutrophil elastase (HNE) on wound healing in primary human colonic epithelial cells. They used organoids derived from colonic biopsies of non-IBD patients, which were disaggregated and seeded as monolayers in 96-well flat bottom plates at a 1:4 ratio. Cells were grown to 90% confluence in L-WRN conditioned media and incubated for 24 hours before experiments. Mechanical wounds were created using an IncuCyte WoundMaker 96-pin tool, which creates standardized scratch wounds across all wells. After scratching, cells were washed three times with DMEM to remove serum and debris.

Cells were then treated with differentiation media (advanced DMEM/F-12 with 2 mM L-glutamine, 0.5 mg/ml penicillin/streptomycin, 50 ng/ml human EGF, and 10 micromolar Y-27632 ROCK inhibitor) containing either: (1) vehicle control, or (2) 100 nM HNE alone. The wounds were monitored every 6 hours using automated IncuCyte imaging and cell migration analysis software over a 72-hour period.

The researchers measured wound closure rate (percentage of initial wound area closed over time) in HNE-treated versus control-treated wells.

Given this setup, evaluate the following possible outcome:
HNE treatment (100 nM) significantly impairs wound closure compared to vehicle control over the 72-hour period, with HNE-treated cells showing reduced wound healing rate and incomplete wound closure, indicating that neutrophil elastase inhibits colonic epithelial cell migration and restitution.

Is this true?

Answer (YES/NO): YES